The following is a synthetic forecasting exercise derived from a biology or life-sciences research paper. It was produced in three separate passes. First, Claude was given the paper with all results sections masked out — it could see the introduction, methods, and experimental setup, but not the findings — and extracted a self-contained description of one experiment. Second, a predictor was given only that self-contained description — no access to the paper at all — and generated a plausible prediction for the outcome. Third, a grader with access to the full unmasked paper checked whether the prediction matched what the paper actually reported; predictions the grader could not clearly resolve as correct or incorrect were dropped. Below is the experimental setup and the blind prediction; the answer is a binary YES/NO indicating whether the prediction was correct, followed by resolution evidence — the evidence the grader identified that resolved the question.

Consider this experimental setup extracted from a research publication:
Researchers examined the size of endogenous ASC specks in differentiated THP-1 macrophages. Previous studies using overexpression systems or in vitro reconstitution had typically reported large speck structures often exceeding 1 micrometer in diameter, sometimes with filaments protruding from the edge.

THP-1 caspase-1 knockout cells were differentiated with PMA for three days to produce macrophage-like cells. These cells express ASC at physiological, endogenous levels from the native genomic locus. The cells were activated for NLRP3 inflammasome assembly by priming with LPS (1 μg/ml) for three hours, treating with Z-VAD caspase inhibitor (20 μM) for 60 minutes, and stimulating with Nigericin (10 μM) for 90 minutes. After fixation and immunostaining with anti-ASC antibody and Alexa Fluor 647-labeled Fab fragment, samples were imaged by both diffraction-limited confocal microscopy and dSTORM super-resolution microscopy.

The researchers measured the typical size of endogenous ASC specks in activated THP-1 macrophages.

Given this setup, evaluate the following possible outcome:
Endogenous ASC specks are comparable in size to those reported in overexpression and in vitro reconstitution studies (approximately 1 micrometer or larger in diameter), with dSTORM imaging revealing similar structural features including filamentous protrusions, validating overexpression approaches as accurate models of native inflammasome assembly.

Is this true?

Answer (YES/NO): NO